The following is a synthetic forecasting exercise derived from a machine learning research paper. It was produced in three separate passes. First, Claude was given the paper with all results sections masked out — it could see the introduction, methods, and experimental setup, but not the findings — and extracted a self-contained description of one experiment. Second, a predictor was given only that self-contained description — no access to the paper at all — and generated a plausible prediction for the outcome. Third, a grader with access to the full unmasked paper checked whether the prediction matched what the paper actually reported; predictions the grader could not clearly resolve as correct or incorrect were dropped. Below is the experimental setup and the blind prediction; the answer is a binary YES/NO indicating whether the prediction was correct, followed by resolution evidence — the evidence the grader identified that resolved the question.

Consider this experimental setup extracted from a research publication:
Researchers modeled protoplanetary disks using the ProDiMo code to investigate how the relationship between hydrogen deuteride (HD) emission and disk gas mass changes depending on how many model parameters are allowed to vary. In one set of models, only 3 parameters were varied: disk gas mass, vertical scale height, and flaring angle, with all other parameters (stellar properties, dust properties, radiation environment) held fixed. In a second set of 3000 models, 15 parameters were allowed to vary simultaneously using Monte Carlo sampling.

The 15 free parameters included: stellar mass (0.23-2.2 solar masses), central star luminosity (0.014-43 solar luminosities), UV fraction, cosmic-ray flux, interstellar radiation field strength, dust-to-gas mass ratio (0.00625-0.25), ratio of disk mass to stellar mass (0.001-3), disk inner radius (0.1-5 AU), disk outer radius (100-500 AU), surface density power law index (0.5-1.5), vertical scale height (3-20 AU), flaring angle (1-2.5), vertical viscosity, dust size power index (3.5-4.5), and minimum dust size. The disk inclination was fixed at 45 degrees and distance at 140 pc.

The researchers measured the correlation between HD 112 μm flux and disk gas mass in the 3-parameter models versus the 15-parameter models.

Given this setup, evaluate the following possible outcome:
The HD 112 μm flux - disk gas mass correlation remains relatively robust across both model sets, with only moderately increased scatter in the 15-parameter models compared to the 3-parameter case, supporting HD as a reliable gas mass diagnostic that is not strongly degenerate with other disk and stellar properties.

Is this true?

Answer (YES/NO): NO